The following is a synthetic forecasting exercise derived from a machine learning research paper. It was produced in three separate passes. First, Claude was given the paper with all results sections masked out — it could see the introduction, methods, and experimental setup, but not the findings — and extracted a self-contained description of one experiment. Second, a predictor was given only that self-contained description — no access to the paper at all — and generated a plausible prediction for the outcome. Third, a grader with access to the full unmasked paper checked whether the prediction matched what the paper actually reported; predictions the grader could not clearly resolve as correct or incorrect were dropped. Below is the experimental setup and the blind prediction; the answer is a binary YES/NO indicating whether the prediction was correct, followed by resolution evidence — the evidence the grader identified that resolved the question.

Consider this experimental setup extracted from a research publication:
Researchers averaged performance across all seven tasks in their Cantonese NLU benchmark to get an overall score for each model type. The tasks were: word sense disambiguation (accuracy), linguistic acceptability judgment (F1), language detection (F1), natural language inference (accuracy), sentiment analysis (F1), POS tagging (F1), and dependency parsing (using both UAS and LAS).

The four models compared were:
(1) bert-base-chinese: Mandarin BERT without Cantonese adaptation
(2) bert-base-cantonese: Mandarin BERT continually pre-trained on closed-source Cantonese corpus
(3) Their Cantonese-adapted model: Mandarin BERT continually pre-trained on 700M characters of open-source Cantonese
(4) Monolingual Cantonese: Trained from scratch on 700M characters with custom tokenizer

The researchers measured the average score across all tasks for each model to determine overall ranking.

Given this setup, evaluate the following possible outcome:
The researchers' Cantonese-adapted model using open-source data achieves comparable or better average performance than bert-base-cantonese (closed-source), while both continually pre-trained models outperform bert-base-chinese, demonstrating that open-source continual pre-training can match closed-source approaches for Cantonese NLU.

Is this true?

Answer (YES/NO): NO